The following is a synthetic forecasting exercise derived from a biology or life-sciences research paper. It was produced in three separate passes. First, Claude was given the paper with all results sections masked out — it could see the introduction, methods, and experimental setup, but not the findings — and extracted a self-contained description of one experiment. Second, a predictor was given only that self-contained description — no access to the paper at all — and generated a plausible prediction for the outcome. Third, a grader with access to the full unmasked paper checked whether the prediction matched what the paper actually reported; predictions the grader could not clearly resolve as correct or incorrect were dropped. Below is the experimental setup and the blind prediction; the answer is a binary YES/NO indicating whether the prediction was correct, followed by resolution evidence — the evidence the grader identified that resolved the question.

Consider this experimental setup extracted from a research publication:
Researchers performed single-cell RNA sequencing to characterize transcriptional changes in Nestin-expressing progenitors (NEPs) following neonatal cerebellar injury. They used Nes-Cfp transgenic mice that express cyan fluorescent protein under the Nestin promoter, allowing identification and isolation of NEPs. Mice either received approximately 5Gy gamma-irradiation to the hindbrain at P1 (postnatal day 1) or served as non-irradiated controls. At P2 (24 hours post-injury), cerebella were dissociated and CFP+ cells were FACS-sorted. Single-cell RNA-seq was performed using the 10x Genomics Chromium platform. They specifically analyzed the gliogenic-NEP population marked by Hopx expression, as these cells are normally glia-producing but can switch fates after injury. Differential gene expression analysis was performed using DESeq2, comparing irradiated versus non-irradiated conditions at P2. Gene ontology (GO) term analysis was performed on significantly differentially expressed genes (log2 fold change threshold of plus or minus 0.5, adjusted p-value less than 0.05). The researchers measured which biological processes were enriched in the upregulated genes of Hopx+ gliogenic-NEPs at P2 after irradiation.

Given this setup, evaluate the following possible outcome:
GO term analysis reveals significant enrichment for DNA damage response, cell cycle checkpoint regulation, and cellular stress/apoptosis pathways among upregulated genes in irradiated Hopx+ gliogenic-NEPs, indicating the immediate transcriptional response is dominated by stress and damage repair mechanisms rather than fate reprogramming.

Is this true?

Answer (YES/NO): YES